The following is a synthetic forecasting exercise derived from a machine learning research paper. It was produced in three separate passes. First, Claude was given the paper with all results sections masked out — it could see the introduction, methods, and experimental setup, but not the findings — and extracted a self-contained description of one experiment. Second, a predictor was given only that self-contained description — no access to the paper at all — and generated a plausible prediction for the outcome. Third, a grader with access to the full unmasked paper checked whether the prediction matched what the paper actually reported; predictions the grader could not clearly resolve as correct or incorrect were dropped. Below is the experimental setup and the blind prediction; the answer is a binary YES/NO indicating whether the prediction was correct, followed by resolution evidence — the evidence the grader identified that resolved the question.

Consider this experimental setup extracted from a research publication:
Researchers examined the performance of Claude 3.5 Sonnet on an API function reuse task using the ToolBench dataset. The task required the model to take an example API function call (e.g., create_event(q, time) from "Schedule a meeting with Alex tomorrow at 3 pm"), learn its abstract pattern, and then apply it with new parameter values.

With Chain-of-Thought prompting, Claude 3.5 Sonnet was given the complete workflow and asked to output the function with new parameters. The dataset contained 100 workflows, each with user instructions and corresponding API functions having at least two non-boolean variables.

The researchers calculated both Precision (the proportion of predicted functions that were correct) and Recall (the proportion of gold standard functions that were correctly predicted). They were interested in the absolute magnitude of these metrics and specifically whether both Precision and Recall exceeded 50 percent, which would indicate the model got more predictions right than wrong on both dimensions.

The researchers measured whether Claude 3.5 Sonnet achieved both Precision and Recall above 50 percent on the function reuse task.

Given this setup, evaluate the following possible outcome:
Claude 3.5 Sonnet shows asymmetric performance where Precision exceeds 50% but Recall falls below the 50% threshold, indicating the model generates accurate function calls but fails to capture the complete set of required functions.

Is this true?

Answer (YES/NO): NO